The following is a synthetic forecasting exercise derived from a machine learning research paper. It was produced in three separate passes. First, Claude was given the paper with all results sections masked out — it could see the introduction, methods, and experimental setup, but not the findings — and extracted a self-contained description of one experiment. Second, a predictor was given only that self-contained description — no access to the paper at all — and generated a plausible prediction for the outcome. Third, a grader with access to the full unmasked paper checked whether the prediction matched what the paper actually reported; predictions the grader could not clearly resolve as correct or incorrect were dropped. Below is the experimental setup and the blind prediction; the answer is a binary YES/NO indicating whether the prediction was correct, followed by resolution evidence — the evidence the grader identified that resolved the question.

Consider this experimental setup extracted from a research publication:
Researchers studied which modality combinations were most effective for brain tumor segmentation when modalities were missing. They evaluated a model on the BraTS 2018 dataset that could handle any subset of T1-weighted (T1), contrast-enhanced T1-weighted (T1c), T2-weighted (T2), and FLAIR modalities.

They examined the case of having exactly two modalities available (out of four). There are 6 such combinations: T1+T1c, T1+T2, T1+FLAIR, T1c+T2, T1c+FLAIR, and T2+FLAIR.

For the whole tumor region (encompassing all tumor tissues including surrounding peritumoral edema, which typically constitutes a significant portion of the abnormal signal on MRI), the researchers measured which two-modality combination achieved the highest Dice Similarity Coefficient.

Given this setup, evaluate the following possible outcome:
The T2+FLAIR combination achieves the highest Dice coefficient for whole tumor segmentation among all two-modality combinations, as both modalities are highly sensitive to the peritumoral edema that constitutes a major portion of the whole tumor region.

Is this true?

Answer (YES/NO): YES